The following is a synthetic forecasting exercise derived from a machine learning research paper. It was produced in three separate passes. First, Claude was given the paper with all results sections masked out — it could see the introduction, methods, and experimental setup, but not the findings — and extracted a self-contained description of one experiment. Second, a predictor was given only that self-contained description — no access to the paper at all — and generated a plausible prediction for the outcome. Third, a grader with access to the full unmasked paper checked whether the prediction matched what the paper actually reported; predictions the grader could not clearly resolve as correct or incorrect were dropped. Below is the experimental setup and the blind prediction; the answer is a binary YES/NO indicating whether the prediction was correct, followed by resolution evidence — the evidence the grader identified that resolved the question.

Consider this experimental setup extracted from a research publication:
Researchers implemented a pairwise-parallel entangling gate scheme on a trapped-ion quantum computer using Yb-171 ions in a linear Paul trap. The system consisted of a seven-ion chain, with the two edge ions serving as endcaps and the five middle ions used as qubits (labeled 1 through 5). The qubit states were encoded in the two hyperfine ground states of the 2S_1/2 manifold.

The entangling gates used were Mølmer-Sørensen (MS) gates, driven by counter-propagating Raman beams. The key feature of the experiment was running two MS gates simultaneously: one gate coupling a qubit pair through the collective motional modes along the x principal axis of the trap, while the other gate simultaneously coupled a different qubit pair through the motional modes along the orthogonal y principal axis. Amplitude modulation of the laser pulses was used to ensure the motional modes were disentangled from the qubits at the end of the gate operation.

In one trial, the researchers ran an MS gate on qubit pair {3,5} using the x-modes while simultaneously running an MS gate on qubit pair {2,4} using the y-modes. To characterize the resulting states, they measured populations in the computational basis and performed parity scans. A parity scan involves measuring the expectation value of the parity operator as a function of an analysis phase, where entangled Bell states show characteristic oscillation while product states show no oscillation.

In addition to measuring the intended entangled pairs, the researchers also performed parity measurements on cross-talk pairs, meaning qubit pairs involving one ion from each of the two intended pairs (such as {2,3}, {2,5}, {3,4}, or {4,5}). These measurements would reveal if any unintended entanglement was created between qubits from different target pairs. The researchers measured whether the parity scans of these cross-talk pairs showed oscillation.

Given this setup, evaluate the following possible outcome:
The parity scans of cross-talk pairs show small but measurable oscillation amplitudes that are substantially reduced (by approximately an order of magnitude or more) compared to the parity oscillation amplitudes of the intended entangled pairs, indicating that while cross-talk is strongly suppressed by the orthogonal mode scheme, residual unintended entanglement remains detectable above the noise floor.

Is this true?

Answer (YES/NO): NO